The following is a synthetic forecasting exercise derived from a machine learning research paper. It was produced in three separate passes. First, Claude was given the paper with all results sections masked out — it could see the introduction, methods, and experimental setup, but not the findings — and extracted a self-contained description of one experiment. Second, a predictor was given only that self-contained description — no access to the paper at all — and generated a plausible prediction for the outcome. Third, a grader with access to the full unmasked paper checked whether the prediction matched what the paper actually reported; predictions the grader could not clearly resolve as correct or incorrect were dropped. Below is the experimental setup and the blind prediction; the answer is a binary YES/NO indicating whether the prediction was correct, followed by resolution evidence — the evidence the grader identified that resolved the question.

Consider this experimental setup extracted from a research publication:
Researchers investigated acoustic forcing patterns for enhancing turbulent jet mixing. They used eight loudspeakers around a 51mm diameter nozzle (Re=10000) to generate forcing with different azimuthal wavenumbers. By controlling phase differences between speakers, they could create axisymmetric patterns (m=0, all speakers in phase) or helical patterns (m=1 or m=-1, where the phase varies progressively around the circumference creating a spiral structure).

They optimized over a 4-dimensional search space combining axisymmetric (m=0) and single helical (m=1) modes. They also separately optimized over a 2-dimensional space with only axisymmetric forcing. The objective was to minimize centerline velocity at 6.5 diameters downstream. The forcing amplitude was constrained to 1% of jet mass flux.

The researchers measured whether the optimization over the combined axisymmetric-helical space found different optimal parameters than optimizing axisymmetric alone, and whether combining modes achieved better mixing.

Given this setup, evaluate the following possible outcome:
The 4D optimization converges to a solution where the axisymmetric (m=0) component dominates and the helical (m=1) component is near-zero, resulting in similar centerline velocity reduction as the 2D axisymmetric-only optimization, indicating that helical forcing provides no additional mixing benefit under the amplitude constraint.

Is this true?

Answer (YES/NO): NO